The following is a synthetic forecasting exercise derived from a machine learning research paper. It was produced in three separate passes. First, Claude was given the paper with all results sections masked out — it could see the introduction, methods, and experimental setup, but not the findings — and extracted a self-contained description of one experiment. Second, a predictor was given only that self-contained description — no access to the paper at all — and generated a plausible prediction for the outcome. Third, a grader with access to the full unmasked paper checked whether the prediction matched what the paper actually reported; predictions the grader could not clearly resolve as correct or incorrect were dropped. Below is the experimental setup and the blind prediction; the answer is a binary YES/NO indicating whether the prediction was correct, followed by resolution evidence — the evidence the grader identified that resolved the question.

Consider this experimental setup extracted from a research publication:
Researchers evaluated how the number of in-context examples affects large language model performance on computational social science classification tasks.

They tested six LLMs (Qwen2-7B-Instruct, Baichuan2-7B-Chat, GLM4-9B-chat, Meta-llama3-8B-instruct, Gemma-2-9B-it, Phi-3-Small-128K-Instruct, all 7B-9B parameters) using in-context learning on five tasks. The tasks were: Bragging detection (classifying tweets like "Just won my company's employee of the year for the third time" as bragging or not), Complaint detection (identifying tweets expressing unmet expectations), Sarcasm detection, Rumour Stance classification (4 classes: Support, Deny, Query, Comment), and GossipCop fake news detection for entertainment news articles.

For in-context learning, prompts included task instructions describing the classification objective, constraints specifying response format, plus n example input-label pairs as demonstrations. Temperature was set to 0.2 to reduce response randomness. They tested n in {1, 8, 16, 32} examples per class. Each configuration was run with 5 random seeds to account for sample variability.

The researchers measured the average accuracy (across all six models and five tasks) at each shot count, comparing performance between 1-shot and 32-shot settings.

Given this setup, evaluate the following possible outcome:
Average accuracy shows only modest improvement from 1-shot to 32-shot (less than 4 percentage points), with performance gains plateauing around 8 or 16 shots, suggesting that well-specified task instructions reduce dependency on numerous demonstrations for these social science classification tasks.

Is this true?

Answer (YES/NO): NO